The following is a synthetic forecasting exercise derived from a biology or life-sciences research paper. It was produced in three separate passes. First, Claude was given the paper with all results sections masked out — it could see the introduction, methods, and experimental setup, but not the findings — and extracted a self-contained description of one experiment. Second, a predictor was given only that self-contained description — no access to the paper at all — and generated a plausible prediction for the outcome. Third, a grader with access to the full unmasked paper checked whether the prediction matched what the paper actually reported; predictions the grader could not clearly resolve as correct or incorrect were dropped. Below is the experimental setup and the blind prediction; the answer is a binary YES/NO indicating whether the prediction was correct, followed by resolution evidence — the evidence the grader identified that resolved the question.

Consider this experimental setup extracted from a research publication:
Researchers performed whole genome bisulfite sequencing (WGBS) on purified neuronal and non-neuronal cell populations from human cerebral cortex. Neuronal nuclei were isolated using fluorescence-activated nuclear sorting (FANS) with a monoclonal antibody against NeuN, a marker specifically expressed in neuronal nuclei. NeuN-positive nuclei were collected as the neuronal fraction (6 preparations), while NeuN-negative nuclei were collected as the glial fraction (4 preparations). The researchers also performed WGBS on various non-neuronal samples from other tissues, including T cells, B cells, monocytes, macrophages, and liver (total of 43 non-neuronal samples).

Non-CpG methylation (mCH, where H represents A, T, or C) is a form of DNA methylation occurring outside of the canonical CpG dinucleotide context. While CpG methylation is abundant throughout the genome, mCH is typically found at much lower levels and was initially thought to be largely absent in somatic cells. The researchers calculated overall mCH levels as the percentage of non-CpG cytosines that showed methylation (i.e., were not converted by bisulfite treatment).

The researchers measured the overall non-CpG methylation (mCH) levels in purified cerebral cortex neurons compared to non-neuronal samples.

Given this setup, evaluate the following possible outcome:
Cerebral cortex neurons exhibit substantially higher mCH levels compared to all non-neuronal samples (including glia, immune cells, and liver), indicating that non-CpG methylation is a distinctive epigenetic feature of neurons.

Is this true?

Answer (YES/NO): YES